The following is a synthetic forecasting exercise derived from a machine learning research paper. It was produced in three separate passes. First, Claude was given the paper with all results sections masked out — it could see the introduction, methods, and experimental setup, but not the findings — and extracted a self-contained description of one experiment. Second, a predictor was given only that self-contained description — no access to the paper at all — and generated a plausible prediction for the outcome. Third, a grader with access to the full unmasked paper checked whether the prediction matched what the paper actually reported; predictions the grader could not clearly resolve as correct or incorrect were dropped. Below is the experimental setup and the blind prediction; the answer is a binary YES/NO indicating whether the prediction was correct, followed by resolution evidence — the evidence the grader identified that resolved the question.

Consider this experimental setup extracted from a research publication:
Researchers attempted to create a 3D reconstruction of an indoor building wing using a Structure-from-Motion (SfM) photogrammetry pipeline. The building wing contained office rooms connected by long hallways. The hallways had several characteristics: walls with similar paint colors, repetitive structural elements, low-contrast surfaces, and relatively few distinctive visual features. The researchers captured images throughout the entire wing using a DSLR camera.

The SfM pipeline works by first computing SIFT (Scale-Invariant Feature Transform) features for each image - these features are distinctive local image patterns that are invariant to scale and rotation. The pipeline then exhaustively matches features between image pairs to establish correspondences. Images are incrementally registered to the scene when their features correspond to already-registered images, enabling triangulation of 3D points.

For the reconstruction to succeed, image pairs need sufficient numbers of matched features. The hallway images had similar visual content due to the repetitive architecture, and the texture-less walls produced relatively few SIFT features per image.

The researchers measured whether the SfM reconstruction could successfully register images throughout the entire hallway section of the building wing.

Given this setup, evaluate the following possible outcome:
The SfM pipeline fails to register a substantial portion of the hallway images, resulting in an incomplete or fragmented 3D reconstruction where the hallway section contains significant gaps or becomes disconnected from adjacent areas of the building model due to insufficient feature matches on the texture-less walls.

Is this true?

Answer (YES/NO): YES